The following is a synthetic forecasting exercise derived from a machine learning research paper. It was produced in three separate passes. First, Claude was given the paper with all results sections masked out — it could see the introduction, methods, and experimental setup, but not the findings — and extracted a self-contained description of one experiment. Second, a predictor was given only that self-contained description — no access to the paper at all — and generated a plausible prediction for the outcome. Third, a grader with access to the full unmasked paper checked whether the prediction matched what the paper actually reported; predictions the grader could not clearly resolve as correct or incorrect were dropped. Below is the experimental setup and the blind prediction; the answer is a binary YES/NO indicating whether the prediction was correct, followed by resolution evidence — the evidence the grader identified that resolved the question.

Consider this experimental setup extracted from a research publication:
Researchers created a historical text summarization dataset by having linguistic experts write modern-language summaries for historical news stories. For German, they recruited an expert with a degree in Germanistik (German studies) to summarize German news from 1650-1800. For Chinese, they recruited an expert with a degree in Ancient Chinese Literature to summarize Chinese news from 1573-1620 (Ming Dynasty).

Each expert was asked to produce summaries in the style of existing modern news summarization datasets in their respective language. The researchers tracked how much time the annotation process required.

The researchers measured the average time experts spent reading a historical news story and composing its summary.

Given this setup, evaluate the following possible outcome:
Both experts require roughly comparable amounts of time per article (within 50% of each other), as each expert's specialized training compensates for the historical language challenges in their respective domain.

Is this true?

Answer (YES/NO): YES